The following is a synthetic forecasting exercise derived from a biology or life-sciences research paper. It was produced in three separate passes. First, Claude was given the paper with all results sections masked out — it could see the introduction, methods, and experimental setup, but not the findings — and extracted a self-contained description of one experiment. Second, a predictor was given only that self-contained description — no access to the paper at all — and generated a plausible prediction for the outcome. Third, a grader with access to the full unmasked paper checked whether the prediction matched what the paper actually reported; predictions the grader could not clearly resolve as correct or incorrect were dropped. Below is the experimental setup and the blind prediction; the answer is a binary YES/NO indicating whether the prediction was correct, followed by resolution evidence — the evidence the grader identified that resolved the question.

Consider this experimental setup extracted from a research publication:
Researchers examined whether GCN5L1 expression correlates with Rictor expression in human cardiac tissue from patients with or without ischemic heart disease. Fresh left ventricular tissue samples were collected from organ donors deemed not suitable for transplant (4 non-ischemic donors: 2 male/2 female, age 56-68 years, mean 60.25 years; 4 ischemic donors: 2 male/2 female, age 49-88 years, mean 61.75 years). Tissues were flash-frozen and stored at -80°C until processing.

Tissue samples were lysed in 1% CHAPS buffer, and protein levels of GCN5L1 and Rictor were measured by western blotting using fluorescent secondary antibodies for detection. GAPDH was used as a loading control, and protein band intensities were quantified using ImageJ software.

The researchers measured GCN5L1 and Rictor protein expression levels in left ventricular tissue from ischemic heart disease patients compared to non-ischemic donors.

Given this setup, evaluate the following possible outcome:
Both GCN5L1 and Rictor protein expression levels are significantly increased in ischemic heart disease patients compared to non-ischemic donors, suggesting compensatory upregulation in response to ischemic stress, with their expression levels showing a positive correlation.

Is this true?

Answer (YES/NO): NO